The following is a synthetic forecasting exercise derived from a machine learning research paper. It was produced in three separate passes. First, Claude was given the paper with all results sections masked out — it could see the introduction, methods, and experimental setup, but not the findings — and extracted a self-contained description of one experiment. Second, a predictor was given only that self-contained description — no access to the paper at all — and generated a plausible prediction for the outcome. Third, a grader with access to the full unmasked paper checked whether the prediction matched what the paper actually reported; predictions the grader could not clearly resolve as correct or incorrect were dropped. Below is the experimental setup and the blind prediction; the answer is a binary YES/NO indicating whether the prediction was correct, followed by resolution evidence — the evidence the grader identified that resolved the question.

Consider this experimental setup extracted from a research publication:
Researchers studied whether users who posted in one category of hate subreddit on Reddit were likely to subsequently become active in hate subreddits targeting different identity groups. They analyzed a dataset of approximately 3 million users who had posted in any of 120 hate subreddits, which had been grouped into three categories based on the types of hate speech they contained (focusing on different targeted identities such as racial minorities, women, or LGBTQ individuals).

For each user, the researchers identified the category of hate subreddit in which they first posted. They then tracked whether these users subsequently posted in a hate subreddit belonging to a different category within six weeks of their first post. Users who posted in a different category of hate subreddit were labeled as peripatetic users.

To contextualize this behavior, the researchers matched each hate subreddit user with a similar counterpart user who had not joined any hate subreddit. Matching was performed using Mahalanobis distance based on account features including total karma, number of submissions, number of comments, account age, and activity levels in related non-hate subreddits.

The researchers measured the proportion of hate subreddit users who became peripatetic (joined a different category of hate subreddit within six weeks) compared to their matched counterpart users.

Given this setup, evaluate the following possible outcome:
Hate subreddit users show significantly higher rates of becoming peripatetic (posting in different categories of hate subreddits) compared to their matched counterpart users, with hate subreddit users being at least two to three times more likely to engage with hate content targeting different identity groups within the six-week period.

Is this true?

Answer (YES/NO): YES